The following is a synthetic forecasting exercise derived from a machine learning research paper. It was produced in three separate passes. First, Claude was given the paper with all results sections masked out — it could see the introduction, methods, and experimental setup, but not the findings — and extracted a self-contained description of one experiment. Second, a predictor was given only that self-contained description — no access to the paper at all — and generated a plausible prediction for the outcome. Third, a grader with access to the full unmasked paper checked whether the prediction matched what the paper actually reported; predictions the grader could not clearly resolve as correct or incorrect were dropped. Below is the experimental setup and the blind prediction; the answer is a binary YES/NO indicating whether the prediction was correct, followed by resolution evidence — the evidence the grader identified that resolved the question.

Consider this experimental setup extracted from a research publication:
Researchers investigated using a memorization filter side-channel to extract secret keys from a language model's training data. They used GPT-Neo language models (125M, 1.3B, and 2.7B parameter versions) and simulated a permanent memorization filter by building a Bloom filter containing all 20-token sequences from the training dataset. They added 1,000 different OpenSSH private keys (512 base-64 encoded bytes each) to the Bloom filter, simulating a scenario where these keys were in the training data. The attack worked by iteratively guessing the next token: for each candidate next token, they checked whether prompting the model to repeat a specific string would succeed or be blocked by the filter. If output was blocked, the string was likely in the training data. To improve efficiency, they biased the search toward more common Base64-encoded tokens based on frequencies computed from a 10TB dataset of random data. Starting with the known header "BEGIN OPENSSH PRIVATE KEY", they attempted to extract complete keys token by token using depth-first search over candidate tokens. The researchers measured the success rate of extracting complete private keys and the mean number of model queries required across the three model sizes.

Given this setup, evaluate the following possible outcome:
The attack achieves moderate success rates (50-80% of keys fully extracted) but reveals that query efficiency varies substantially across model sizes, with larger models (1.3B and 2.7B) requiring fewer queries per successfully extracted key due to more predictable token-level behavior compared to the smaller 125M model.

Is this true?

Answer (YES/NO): NO